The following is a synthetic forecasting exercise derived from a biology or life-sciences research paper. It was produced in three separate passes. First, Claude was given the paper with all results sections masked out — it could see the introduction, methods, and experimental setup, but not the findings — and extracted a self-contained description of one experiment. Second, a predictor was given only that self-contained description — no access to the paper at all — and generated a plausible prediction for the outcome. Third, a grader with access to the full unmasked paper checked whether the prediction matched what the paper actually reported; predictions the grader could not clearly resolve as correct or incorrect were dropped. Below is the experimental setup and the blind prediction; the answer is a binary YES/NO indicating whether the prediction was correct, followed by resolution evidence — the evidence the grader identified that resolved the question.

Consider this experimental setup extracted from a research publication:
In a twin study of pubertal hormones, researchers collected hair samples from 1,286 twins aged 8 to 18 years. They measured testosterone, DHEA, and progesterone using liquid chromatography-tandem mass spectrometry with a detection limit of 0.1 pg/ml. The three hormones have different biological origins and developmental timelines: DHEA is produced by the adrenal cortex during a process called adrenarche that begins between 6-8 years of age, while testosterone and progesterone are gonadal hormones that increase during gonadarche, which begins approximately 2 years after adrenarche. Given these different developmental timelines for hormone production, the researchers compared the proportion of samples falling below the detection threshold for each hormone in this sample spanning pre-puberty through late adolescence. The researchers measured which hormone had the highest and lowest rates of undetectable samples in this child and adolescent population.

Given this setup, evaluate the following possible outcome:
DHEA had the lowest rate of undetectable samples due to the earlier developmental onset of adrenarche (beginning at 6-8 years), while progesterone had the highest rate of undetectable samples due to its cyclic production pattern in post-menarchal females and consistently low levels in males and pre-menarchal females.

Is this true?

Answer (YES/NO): NO